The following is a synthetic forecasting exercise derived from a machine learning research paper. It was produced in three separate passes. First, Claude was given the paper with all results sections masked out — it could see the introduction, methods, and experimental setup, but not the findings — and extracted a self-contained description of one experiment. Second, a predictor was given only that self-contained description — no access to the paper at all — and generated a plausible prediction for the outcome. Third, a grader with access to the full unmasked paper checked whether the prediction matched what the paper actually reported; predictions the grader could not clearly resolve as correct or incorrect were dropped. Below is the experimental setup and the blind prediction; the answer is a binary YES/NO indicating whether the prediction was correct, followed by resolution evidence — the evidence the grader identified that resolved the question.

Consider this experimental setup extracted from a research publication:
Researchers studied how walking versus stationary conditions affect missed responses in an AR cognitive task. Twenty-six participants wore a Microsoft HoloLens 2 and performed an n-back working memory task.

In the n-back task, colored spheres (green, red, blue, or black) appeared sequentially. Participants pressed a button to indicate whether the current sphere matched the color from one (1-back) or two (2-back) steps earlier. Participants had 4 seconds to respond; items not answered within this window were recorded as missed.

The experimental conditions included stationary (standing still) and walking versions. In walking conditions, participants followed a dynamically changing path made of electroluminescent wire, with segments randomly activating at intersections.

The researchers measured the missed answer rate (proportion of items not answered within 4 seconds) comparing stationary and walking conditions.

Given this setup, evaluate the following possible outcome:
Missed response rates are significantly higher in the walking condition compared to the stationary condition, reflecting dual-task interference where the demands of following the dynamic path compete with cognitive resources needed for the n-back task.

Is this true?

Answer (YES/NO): NO